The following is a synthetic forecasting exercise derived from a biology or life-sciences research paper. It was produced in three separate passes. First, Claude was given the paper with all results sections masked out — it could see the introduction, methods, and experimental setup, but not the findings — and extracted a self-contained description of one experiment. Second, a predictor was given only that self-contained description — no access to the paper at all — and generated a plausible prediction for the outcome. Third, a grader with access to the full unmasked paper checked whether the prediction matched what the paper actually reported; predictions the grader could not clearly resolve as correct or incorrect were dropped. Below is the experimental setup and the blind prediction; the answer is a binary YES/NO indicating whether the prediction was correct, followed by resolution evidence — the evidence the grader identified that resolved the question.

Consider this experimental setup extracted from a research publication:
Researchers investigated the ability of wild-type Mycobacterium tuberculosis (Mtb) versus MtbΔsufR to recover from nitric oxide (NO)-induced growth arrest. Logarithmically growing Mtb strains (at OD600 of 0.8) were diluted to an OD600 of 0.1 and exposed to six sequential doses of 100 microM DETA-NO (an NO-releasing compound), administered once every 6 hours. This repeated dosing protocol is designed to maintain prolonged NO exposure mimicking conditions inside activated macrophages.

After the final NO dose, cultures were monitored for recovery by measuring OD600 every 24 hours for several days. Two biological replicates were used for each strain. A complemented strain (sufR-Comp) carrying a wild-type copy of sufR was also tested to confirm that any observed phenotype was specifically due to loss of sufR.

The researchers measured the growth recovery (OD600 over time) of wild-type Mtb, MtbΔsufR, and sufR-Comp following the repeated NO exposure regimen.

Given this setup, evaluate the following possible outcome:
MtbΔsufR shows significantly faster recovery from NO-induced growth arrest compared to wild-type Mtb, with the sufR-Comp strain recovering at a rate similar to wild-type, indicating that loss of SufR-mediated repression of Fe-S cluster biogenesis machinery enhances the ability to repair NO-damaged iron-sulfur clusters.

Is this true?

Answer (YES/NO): NO